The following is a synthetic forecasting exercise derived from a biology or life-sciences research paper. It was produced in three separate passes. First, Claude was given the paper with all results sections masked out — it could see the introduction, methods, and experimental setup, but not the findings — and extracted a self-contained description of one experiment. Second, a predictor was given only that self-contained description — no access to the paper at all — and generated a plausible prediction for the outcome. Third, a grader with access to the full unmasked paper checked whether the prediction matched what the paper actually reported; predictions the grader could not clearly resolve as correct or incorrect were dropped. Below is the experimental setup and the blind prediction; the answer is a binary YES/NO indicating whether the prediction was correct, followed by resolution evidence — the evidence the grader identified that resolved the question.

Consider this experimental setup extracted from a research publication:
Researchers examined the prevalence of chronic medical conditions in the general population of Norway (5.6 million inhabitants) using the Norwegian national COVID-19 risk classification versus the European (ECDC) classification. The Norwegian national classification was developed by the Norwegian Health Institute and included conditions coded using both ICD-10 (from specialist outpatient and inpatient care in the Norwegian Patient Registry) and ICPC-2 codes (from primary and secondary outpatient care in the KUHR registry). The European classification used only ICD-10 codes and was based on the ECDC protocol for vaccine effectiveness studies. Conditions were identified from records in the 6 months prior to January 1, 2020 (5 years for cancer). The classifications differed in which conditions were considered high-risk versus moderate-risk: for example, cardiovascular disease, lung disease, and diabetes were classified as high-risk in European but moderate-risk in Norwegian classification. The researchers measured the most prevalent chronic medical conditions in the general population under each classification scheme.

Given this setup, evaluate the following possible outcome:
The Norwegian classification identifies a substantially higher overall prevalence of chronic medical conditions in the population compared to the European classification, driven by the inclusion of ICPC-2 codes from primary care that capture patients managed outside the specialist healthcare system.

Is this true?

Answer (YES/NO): NO